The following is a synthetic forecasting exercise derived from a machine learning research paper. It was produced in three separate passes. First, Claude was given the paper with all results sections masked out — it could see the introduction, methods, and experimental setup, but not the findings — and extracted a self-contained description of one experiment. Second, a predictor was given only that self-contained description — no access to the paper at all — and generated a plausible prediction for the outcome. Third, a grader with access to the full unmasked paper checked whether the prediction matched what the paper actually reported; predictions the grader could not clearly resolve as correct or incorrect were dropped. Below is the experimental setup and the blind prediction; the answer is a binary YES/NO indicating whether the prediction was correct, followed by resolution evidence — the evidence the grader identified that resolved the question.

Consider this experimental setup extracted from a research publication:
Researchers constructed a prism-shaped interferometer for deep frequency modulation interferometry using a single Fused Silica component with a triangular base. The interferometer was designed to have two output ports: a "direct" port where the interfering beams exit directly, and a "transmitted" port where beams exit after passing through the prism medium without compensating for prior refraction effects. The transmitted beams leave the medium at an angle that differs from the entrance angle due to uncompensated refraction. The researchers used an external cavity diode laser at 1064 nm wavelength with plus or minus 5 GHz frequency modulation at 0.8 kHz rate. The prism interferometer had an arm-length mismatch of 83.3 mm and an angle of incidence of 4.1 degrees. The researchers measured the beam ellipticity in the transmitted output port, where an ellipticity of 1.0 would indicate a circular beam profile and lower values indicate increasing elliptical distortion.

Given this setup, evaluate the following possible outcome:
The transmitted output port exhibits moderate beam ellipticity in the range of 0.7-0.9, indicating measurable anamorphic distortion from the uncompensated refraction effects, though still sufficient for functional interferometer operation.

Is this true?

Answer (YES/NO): YES